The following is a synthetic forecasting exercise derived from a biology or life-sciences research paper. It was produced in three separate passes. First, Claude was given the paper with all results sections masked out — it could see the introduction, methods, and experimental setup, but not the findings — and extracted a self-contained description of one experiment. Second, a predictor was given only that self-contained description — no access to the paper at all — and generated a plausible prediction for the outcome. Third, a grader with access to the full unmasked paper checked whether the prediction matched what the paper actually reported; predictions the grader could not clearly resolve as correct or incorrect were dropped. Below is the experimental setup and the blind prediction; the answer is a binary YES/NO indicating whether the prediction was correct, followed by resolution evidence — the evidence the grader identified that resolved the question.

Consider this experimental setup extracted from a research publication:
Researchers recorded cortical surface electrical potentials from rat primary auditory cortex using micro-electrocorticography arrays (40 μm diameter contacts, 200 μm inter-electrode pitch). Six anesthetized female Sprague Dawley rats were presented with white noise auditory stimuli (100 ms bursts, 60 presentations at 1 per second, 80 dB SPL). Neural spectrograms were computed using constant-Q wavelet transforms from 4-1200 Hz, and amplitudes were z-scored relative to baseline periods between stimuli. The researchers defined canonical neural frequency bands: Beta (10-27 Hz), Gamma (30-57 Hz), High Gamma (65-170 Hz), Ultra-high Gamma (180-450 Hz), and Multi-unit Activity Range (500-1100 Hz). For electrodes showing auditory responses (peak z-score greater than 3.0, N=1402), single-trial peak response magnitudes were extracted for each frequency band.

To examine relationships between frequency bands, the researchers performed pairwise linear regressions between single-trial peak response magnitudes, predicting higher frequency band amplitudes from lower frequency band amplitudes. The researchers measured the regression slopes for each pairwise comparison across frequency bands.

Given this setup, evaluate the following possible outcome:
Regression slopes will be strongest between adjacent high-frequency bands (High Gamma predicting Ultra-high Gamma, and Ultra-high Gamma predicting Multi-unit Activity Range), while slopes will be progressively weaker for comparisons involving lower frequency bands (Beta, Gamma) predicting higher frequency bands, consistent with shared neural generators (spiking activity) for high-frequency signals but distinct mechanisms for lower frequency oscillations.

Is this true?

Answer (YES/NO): NO